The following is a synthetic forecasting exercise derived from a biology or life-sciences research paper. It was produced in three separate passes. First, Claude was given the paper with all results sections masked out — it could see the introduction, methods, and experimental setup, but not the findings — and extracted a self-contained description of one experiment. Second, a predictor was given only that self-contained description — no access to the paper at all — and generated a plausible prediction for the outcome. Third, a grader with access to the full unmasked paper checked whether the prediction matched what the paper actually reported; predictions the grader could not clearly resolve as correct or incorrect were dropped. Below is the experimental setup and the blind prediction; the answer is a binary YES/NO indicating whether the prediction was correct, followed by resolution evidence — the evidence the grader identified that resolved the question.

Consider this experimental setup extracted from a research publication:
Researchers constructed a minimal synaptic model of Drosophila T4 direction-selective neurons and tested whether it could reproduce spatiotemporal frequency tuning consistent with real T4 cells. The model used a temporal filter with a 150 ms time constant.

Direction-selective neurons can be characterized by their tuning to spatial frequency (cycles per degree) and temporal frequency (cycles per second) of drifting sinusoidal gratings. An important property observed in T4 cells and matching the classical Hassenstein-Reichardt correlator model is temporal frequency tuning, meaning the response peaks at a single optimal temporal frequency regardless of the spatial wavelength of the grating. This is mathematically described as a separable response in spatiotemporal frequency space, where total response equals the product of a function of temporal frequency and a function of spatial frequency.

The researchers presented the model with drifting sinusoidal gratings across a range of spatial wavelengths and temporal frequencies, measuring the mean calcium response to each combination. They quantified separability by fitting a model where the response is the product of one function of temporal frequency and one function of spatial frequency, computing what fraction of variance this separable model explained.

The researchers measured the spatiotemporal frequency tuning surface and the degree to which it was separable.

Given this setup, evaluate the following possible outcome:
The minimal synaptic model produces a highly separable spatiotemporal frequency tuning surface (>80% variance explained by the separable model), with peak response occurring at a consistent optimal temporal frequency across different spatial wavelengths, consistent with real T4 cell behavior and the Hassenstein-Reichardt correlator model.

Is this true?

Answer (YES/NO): YES